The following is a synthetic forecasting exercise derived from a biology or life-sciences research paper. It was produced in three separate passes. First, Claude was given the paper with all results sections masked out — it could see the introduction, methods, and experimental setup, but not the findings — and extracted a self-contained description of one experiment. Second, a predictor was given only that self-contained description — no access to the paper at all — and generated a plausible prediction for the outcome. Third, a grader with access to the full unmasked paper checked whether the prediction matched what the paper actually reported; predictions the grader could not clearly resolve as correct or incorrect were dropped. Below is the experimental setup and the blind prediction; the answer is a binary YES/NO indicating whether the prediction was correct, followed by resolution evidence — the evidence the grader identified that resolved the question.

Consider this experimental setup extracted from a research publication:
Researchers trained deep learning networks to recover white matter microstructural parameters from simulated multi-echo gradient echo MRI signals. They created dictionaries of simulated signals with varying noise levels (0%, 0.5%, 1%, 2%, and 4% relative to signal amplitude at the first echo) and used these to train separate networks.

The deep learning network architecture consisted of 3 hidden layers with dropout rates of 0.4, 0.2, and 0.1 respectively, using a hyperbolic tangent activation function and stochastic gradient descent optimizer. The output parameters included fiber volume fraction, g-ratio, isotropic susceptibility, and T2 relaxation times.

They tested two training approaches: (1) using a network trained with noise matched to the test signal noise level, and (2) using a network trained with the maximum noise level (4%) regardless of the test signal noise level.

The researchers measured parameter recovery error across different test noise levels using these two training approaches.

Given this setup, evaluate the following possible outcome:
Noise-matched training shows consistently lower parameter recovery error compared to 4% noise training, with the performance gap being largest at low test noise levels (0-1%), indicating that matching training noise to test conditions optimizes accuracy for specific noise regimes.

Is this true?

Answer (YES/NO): NO